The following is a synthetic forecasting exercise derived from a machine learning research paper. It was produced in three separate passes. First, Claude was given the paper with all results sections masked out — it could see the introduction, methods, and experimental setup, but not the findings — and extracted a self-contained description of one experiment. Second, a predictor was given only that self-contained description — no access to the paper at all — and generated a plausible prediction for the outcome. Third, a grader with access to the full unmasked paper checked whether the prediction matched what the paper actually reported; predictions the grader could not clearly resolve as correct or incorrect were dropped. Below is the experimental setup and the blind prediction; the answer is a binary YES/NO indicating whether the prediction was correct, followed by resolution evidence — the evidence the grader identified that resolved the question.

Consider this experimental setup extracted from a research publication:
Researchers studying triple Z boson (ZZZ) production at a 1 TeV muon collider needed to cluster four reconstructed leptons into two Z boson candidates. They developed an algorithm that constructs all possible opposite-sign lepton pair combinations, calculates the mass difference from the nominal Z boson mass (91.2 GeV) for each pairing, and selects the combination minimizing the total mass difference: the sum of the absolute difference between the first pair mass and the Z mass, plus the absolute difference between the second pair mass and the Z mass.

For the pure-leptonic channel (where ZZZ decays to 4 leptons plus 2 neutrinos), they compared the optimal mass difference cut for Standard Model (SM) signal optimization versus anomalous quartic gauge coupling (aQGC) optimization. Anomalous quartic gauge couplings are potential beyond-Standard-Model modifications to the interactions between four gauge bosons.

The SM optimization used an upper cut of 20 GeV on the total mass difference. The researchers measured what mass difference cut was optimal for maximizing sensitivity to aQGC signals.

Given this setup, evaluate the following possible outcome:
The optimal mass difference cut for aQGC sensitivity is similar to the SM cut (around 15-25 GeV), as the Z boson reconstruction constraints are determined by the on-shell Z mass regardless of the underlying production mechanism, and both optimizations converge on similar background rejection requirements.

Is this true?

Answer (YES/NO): NO